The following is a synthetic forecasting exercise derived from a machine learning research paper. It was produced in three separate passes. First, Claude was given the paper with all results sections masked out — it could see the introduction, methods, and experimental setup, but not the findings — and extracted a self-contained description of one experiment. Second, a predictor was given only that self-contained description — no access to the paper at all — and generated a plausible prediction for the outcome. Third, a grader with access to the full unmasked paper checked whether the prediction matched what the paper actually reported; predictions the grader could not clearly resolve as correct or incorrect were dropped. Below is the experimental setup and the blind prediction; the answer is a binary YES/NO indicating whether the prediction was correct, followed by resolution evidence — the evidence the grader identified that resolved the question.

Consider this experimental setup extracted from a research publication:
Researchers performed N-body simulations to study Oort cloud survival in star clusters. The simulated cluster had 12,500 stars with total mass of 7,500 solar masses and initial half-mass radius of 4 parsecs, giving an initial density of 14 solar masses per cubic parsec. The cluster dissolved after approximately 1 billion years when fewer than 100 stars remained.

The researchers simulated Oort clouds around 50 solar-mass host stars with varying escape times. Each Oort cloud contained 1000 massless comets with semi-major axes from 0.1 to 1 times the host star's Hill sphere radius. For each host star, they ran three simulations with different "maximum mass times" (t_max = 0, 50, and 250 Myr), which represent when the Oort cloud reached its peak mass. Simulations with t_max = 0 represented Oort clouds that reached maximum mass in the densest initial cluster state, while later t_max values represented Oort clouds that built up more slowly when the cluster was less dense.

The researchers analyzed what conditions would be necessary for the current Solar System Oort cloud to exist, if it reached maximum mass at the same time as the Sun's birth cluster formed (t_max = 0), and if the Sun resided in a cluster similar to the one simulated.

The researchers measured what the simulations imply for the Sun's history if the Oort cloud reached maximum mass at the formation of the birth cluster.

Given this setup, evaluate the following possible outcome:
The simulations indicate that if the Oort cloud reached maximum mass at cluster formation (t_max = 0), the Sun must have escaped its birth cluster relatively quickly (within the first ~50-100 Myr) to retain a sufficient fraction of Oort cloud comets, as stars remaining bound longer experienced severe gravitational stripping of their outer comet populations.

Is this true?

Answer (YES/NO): NO